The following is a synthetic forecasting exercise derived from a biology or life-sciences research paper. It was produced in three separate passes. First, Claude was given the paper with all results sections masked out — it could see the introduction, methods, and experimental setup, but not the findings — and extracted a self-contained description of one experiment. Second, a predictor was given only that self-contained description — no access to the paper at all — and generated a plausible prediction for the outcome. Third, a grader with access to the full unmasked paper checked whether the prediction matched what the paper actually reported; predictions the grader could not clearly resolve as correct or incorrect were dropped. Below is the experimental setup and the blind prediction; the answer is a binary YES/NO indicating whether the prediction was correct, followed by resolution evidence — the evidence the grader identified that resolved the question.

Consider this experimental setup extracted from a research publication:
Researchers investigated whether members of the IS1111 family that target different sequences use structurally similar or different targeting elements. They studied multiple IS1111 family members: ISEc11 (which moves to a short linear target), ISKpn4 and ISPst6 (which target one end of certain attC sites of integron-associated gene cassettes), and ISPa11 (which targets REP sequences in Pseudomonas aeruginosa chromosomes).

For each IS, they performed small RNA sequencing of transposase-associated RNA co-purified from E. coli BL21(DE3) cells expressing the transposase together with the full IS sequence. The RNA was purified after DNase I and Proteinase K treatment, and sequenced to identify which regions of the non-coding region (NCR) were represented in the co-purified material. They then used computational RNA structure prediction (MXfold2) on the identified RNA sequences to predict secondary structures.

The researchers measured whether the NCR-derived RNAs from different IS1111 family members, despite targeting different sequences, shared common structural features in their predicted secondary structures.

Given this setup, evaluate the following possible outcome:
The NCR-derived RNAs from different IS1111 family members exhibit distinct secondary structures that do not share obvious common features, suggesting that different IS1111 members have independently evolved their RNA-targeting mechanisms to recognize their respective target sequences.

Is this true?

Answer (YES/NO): NO